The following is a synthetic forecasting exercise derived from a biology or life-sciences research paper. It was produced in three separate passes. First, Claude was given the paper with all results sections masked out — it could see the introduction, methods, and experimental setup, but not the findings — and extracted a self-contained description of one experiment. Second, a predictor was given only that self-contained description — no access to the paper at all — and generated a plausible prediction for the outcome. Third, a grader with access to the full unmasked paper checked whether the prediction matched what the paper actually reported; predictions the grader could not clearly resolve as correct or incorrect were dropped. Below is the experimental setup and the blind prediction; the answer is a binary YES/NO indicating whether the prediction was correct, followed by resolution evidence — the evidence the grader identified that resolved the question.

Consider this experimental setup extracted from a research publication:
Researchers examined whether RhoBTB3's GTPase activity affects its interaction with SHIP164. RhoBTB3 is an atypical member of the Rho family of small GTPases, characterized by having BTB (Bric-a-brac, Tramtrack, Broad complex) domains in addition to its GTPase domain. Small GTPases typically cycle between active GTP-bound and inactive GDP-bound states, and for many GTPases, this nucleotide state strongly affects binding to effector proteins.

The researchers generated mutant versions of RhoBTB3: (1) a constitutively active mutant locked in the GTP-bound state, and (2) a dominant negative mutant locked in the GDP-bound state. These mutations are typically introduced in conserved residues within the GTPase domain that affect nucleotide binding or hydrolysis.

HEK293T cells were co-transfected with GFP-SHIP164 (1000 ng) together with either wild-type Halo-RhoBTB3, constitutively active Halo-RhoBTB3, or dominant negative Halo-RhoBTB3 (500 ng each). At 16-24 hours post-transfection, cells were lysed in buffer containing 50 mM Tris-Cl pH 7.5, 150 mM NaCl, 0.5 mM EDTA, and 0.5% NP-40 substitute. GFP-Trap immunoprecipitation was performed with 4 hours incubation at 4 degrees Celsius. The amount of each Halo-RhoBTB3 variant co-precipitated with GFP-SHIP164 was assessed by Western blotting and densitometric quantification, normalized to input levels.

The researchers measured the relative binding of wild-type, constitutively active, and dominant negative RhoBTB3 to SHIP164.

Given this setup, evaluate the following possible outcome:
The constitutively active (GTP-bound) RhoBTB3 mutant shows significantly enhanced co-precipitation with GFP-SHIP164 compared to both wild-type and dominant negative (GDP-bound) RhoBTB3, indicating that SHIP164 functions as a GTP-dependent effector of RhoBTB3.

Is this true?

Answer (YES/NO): NO